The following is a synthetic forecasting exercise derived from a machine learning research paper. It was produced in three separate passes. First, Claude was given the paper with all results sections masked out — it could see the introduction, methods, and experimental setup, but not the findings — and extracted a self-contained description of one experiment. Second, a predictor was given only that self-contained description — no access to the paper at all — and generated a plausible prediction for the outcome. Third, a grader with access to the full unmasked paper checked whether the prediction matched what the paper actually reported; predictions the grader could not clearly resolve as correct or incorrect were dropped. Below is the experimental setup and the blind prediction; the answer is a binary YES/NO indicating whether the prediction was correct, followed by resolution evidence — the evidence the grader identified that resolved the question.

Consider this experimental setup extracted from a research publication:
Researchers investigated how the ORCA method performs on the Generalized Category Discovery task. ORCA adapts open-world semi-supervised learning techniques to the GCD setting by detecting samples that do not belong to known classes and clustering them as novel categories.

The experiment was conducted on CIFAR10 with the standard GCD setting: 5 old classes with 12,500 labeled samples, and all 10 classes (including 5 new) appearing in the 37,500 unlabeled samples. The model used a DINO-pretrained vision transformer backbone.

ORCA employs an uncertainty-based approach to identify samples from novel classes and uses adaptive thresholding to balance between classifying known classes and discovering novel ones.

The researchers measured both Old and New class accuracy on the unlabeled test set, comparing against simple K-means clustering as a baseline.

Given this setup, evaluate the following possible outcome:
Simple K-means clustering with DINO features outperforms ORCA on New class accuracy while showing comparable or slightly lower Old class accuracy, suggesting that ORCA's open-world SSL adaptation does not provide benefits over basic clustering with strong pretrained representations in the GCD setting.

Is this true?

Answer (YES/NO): YES